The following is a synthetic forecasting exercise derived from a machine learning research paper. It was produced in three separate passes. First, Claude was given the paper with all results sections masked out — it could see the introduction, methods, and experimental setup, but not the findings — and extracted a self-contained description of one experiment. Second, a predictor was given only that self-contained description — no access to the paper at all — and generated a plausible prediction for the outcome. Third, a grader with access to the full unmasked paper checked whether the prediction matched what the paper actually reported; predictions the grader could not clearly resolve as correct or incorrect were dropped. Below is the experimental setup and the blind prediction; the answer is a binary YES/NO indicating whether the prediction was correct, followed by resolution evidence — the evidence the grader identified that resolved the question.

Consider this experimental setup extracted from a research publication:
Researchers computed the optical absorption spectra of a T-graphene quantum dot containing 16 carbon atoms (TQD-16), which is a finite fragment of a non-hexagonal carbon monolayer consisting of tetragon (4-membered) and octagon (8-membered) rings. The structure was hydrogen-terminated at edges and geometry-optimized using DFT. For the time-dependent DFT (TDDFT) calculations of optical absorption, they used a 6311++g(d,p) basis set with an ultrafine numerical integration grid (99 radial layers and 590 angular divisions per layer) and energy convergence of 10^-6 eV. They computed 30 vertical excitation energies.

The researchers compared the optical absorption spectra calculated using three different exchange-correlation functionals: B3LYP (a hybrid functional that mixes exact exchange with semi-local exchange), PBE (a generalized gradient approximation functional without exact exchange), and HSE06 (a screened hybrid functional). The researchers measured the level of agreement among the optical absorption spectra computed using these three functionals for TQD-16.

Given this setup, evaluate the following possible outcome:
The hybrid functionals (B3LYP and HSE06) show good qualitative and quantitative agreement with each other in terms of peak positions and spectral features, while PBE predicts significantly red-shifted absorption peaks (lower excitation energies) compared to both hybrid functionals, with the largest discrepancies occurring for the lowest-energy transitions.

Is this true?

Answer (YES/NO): NO